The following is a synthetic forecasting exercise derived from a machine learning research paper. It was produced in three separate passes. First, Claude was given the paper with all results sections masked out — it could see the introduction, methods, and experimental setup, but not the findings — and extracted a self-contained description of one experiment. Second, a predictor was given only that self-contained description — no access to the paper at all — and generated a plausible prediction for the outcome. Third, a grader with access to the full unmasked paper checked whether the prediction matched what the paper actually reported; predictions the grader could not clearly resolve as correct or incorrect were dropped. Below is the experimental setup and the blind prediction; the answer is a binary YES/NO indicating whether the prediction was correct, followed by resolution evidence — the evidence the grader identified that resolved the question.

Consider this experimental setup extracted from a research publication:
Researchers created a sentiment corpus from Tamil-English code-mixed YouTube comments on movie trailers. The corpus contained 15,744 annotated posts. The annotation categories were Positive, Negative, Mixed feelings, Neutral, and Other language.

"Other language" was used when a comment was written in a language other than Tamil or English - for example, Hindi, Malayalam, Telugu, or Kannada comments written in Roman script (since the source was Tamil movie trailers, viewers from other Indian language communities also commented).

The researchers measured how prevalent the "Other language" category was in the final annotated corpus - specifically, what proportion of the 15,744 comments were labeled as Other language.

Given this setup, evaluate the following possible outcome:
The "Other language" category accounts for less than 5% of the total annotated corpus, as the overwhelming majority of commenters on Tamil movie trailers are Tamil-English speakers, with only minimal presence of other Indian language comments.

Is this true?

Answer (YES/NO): YES